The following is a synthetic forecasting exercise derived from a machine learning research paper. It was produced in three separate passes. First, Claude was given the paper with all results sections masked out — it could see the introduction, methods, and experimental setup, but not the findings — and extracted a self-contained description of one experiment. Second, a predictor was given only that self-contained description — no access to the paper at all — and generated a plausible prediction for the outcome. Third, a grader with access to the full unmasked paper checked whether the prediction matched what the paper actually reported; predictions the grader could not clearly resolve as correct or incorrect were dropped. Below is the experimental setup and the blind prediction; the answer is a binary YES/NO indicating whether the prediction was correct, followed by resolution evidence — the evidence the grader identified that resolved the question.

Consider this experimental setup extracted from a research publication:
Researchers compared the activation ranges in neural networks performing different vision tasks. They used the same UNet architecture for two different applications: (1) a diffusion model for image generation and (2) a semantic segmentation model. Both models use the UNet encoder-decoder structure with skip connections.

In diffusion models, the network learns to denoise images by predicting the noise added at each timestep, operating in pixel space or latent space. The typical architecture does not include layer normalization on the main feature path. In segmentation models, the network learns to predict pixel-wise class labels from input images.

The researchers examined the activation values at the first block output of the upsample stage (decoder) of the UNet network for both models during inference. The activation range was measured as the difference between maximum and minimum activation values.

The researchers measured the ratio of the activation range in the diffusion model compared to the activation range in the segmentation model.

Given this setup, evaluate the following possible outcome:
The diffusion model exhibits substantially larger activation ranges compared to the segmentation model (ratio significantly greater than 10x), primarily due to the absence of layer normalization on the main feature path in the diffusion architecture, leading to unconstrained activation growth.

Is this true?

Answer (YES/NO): NO